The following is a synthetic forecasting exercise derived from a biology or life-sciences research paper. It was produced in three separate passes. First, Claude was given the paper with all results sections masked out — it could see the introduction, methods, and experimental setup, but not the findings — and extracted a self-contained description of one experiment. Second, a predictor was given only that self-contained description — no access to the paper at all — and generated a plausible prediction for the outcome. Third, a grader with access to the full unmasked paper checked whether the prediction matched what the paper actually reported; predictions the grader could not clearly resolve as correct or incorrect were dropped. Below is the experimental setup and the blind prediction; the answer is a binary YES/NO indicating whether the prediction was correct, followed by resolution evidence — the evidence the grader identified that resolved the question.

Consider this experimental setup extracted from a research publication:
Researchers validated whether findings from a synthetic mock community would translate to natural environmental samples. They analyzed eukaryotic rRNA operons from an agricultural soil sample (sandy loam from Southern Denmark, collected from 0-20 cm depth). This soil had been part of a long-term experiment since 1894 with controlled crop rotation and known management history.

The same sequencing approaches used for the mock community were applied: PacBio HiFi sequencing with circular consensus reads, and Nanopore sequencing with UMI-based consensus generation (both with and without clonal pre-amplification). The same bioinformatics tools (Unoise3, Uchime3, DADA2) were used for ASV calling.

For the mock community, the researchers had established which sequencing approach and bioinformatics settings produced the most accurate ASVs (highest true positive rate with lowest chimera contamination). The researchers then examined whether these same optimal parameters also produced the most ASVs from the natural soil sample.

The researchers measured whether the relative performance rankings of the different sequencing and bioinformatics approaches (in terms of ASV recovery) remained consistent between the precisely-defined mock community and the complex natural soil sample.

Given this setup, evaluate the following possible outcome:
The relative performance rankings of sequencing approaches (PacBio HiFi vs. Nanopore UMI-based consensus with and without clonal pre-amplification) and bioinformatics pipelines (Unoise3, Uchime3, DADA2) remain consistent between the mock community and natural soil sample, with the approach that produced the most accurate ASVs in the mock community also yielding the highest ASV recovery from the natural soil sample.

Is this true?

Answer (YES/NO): NO